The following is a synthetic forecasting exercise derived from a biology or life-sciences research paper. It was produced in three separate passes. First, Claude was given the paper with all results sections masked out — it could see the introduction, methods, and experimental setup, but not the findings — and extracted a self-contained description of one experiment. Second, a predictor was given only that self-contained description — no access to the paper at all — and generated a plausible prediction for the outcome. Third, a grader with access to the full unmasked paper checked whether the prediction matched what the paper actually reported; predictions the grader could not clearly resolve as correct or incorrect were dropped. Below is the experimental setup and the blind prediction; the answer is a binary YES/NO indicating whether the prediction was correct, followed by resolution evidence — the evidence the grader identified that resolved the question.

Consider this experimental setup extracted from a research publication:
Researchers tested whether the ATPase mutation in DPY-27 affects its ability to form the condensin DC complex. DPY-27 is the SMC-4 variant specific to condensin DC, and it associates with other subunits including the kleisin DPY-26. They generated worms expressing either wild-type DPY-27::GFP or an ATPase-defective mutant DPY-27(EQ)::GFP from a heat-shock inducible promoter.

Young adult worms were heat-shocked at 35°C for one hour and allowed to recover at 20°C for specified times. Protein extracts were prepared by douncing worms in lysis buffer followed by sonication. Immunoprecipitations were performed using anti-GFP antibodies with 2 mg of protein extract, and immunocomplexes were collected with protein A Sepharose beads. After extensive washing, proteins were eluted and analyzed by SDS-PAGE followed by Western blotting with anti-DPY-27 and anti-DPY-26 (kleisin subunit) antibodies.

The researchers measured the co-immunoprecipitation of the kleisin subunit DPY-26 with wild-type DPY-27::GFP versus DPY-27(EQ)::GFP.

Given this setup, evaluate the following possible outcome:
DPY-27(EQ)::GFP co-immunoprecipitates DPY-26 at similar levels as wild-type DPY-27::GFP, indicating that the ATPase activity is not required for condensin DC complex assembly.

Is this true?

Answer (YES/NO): NO